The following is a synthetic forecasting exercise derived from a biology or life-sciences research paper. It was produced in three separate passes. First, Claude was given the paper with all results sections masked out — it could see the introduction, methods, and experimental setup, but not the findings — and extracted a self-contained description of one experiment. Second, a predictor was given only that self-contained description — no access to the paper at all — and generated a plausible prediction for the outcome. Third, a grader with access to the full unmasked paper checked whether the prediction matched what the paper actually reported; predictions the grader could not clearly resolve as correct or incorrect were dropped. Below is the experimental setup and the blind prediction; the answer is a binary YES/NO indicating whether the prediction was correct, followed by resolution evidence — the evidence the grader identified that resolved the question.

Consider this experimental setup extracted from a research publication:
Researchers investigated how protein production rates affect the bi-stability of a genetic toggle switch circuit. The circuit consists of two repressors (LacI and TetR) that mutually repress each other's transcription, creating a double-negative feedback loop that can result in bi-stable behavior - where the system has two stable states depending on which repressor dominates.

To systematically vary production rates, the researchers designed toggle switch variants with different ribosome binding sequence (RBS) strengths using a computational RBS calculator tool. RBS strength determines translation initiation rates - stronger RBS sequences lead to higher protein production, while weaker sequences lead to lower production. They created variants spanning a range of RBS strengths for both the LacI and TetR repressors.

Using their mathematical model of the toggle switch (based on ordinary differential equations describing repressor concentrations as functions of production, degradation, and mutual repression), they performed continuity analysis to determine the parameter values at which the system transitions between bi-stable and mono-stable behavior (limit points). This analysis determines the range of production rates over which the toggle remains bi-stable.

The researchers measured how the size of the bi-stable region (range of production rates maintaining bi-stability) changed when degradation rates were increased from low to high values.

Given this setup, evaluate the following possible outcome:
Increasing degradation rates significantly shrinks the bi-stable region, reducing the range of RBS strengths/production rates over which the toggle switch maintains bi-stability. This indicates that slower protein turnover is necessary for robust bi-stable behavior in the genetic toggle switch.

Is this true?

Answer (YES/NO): YES